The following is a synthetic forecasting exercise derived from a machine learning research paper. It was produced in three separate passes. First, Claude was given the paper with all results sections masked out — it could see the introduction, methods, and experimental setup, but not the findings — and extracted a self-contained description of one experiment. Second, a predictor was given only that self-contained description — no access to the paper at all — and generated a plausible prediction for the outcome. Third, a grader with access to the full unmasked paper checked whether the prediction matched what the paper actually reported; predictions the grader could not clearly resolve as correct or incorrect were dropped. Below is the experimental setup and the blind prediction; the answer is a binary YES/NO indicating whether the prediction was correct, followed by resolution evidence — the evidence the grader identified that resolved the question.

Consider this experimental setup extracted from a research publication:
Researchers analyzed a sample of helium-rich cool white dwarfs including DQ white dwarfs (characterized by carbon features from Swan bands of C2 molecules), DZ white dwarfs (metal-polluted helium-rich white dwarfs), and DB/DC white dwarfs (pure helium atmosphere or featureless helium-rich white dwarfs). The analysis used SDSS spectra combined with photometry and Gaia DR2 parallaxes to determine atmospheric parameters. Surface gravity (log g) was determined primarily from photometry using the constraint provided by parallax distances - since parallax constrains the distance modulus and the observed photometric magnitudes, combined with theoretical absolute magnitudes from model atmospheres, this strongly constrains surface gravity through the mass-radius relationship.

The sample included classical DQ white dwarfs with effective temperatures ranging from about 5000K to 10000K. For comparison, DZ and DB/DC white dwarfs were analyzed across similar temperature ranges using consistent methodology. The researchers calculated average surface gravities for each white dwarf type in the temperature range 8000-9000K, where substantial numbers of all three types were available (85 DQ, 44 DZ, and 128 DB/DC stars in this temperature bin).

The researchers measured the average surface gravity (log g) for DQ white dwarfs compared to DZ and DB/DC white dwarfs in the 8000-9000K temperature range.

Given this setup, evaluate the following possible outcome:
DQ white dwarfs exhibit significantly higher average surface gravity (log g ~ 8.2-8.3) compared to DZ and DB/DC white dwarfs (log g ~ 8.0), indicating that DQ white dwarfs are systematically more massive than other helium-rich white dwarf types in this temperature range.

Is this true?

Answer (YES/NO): NO